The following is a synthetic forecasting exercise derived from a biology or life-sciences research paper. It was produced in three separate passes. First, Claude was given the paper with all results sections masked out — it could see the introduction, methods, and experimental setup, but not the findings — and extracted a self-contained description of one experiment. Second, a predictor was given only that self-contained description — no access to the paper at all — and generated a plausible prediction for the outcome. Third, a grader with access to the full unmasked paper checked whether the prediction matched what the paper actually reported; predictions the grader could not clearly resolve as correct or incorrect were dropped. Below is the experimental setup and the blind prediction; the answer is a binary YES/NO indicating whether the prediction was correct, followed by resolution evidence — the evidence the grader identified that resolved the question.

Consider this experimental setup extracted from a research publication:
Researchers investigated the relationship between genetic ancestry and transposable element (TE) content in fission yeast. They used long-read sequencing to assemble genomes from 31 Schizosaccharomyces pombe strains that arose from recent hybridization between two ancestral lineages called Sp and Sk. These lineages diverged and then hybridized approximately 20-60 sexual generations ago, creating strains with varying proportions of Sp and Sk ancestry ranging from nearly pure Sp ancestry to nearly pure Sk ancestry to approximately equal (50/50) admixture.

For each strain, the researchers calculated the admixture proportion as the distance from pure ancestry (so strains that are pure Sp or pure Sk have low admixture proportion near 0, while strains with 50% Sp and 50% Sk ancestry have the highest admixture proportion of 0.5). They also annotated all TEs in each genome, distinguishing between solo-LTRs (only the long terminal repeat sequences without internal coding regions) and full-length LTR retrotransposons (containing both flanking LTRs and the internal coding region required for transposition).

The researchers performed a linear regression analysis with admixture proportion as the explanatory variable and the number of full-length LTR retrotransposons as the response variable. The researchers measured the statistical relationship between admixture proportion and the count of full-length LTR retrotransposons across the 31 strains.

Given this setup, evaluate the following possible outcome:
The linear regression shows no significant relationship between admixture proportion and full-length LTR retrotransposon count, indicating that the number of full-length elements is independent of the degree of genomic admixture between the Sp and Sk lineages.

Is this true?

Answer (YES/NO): NO